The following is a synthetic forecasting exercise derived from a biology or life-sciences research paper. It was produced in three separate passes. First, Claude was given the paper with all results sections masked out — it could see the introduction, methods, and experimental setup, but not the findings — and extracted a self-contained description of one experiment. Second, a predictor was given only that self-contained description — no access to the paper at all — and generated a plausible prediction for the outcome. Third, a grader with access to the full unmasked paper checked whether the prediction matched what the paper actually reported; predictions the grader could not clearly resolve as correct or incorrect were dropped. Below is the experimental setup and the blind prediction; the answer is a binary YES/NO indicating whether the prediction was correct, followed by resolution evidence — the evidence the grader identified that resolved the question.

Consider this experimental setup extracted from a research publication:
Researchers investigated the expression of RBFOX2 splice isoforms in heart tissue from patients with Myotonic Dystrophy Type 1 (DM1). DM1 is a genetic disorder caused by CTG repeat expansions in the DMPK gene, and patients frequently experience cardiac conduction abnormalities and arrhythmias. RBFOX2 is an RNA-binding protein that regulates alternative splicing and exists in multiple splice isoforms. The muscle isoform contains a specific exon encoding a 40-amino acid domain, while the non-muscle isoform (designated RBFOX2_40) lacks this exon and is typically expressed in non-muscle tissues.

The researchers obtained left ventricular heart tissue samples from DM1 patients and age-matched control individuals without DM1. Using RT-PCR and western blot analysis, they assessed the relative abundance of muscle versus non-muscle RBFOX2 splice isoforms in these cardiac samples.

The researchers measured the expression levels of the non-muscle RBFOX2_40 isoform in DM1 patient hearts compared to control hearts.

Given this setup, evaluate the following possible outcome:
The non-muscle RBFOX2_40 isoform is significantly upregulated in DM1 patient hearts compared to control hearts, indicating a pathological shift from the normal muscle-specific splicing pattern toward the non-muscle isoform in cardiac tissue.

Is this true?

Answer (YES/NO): YES